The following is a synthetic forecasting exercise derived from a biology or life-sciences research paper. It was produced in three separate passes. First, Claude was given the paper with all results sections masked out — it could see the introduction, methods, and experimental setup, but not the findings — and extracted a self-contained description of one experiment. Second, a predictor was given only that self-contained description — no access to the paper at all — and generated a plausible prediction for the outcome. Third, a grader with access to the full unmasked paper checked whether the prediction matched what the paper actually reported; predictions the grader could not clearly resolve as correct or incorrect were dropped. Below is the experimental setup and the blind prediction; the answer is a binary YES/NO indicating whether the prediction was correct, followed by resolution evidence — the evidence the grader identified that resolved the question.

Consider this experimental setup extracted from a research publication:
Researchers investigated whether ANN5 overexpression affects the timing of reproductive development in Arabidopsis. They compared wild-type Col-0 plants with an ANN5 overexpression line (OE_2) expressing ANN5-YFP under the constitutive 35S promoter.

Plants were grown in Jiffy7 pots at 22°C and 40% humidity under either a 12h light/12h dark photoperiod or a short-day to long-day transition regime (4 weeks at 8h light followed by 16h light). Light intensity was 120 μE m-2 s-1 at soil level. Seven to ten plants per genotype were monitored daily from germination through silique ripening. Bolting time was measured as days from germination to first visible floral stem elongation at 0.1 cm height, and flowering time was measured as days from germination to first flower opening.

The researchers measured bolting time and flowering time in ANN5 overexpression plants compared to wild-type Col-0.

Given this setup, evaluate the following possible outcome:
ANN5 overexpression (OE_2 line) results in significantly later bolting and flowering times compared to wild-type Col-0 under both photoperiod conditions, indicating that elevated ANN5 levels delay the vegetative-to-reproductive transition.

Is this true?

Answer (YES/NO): NO